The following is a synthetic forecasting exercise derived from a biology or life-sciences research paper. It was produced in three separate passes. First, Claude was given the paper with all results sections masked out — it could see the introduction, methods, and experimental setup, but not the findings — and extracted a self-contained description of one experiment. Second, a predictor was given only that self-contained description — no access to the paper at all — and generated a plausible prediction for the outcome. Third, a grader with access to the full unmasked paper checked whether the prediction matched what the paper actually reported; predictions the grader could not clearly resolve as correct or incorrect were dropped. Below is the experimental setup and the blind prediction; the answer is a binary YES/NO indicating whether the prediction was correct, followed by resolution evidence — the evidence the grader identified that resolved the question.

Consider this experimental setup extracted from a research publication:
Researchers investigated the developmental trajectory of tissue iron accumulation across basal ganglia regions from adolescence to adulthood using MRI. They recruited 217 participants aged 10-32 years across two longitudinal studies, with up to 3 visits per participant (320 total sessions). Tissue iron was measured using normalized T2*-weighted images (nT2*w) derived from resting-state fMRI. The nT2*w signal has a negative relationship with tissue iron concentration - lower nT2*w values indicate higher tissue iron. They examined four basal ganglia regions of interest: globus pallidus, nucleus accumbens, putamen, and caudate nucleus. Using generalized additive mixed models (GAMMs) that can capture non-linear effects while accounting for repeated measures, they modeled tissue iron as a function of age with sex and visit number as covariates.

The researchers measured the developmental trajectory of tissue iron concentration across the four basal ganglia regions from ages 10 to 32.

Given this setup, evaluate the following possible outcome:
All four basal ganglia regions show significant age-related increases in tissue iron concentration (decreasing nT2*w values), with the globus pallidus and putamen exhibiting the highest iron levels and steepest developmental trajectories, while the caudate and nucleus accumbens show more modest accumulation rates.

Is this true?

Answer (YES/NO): NO